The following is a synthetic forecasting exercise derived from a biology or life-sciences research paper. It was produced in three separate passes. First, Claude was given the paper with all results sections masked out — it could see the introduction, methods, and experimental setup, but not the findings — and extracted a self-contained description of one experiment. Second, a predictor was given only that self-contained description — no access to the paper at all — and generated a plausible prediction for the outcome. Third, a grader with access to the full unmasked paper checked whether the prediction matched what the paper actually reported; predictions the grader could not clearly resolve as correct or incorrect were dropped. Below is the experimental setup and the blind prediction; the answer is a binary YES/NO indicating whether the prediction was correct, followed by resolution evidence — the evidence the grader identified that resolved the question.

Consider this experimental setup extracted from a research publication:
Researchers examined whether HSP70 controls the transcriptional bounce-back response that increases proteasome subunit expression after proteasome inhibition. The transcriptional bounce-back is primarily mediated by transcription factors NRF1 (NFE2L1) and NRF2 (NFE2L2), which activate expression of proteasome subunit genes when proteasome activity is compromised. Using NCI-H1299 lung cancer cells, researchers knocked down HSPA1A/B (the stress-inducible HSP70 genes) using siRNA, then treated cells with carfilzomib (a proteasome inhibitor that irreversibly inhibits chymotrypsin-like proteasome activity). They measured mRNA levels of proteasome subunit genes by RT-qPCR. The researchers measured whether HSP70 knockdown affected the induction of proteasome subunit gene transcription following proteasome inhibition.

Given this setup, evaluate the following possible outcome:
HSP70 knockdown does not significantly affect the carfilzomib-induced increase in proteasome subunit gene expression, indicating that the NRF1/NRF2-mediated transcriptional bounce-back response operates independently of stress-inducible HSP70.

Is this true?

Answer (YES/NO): YES